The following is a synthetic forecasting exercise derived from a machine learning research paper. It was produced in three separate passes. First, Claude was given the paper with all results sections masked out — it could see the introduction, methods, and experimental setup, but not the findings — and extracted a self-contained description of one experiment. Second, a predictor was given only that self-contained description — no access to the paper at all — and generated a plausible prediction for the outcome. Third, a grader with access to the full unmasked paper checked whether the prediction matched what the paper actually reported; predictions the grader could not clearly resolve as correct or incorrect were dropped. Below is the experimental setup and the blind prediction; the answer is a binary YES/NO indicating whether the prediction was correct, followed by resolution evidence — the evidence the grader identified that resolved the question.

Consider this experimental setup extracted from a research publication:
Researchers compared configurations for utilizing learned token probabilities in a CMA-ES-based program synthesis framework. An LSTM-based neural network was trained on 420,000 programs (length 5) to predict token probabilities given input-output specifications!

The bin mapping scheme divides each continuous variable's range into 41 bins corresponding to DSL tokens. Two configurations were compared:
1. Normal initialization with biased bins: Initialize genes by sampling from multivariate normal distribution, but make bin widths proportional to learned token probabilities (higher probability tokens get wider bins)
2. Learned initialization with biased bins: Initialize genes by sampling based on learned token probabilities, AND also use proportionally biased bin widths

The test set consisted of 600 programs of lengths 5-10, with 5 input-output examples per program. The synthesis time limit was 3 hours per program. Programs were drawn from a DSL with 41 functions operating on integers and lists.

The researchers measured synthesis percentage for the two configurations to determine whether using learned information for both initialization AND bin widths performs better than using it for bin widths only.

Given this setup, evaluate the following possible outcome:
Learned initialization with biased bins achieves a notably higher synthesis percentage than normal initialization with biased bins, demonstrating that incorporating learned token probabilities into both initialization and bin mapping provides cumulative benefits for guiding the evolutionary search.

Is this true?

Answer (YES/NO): NO